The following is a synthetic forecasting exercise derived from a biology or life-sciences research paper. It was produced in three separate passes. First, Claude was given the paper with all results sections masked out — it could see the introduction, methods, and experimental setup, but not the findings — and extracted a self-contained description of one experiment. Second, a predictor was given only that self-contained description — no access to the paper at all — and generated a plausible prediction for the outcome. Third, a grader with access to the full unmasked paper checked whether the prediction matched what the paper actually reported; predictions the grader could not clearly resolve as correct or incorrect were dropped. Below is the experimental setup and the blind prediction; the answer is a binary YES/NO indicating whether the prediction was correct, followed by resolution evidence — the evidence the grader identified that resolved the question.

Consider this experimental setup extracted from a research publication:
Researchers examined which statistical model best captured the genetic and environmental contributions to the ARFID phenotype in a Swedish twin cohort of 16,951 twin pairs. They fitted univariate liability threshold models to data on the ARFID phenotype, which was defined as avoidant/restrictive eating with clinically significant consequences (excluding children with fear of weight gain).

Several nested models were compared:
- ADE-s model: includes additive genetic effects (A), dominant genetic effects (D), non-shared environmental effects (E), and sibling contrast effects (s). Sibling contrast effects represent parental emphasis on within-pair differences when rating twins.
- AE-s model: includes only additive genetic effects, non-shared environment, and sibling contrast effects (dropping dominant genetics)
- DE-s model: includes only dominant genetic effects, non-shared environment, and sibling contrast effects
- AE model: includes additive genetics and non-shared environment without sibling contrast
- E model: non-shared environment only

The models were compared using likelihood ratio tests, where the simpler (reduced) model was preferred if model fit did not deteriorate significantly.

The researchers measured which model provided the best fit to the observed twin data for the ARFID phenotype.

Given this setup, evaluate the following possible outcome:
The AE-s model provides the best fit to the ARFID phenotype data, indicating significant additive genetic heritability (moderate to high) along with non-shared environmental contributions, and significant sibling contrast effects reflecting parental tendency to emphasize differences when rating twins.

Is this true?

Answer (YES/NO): YES